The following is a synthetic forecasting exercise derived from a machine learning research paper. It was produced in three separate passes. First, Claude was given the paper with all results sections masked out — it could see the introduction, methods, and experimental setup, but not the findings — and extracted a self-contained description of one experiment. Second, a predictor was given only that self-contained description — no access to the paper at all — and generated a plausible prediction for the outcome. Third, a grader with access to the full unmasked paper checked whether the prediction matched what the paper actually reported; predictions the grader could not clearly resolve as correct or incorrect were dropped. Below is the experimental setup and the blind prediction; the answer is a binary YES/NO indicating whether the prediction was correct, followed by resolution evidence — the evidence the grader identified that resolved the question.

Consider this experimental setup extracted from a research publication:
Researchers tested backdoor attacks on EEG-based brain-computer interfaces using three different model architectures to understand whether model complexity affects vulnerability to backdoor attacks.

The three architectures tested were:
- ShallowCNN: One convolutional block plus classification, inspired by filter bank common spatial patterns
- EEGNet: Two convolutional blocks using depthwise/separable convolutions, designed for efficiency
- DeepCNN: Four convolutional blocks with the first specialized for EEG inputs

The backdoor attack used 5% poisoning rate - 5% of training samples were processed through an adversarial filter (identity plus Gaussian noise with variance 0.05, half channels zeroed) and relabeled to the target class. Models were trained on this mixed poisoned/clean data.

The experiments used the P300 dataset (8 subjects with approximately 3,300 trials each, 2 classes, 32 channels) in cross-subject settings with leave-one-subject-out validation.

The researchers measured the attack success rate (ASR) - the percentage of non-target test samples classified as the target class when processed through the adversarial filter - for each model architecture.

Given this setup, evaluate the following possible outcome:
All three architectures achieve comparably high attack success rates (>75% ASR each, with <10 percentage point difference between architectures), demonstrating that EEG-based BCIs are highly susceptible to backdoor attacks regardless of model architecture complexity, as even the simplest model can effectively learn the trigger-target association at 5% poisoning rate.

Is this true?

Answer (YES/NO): YES